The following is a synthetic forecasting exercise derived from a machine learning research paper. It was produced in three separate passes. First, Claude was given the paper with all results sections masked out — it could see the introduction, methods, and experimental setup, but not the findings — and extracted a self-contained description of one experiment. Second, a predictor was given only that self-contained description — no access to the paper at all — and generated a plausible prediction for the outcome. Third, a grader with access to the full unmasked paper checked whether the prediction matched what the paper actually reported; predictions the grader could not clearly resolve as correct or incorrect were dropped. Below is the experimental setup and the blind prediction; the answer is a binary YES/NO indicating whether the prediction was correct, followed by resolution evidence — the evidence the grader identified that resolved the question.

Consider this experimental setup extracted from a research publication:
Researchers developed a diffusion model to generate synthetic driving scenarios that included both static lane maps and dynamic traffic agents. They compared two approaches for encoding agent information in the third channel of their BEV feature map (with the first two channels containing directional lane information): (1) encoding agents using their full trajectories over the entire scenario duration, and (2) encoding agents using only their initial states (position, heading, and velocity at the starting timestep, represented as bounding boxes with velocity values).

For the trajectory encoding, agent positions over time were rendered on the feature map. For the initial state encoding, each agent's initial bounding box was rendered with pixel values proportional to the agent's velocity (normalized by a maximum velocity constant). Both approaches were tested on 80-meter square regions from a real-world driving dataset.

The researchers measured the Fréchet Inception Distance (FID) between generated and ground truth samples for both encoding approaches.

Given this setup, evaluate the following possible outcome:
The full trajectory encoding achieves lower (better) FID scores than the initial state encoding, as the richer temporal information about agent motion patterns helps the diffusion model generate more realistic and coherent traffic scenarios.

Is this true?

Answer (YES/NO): NO